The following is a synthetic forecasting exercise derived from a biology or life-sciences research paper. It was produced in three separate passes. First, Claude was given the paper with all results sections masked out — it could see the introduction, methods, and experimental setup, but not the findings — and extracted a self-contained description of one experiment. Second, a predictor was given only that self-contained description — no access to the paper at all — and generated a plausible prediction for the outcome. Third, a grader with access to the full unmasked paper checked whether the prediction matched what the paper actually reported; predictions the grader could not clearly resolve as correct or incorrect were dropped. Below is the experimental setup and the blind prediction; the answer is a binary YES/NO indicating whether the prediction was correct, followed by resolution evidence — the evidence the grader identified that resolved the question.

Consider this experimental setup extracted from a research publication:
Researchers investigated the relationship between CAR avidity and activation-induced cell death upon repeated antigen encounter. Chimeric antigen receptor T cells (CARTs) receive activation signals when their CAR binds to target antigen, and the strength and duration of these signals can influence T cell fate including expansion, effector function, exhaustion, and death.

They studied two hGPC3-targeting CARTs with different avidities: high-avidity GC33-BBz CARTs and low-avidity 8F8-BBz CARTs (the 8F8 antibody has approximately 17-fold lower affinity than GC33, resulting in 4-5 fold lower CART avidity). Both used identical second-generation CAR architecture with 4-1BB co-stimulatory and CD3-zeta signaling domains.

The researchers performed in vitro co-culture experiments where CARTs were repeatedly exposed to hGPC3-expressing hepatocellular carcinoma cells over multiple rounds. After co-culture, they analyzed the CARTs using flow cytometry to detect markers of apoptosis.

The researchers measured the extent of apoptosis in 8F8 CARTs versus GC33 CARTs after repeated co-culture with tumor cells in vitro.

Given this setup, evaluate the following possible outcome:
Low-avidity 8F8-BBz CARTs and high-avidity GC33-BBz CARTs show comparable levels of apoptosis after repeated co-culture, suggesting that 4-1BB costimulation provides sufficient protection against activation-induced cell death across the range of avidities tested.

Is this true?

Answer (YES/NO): NO